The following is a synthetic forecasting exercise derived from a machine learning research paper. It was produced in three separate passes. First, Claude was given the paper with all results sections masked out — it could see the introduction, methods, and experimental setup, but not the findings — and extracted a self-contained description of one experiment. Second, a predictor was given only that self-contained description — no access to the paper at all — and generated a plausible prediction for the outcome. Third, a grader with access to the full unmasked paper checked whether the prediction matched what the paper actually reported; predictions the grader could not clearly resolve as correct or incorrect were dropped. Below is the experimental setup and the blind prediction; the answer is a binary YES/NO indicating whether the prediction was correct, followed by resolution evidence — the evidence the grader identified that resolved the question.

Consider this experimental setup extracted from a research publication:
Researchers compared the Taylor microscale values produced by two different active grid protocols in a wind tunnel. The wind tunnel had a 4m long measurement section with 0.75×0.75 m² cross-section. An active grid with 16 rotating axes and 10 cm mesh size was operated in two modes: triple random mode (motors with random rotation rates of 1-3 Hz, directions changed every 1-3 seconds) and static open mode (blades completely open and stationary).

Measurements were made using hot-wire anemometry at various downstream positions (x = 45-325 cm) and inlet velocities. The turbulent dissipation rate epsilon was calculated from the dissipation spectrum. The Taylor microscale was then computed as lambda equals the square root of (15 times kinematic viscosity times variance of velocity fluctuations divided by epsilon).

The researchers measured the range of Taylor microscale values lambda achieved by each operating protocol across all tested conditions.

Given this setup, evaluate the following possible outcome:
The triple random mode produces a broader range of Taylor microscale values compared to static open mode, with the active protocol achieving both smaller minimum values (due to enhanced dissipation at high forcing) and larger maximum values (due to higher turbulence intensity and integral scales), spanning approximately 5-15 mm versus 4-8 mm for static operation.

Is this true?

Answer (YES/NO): NO